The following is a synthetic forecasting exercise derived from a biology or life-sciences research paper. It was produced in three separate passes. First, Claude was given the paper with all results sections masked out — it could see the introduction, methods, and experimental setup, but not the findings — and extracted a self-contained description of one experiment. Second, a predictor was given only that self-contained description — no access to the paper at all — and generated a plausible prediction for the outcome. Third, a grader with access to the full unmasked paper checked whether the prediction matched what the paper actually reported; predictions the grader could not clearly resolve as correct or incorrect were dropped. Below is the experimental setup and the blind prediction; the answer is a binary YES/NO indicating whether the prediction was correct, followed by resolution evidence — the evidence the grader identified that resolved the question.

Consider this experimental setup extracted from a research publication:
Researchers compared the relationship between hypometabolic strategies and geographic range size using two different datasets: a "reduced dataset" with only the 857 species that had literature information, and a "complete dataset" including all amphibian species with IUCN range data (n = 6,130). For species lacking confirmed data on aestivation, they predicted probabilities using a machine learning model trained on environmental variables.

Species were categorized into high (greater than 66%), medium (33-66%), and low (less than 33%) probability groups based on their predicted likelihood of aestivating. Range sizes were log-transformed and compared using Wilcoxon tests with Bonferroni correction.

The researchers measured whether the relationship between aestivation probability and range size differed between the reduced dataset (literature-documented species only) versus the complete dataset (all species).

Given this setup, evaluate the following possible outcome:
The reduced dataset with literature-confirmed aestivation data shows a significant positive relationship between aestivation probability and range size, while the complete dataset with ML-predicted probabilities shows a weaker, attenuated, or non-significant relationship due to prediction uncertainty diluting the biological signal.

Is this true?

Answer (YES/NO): NO